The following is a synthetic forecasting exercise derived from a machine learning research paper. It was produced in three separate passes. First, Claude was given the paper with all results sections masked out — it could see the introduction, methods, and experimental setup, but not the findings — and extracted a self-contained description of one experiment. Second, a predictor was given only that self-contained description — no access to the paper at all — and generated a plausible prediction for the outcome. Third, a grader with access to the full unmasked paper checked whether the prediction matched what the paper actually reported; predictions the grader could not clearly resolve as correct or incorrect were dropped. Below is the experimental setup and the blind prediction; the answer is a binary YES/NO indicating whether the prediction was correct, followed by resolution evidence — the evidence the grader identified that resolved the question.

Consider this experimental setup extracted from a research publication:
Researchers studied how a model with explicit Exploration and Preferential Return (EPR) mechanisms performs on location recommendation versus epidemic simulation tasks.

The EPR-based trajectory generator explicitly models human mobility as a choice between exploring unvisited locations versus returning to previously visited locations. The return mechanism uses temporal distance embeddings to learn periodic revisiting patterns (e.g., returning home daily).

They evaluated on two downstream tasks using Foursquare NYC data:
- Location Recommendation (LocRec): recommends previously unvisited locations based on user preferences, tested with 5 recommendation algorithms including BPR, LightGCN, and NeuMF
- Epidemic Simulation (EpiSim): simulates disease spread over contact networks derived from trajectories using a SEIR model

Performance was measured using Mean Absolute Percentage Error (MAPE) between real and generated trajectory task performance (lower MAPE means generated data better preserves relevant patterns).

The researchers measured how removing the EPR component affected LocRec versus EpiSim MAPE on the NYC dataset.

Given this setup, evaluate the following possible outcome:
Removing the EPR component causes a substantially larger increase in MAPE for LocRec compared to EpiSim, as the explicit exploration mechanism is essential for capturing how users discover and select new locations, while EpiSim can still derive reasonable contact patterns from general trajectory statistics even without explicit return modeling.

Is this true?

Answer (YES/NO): NO